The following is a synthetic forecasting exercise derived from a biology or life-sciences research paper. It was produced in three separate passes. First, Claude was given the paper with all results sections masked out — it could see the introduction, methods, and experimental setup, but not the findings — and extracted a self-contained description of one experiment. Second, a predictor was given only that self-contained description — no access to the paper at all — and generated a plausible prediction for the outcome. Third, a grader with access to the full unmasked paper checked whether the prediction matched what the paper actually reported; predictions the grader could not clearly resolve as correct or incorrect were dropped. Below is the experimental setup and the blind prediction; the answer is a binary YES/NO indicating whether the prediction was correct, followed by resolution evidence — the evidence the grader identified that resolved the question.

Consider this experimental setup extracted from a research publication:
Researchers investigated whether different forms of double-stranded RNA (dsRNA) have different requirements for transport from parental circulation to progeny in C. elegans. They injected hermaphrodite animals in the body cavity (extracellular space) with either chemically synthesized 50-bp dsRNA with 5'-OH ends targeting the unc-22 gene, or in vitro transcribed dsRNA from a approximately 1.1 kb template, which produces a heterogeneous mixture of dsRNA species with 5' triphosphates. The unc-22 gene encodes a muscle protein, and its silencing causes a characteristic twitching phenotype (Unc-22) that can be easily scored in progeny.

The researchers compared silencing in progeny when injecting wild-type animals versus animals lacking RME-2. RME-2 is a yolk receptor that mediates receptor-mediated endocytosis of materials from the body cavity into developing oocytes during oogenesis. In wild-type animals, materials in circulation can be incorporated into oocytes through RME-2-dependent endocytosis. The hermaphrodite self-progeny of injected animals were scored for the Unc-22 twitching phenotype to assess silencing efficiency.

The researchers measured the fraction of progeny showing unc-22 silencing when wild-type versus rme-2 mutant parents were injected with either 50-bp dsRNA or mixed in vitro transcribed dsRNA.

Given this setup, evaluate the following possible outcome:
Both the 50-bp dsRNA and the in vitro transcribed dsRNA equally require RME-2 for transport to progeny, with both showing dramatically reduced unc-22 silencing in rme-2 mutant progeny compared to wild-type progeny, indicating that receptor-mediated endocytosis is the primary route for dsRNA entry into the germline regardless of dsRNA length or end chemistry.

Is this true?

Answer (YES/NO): NO